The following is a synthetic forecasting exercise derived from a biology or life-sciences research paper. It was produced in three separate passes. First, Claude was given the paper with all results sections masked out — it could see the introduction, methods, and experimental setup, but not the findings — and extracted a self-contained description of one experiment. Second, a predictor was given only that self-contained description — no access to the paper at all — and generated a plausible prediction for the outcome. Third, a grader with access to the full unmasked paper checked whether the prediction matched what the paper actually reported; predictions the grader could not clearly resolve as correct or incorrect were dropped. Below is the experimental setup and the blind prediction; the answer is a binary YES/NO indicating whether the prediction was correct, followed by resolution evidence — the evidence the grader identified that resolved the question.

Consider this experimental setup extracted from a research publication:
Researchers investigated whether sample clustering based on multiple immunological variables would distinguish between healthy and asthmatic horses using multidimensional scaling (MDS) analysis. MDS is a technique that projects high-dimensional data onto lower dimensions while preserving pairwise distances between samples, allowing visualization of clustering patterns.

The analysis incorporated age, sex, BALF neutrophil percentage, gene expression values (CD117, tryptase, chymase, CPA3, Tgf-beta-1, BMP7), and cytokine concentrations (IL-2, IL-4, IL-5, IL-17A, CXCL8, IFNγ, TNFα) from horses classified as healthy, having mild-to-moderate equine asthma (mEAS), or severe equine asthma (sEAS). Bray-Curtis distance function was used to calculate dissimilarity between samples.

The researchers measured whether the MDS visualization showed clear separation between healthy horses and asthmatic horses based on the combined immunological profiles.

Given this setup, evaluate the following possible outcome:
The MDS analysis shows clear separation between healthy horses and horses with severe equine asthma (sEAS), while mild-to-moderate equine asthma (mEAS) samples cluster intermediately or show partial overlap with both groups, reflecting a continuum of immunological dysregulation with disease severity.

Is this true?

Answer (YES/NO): YES